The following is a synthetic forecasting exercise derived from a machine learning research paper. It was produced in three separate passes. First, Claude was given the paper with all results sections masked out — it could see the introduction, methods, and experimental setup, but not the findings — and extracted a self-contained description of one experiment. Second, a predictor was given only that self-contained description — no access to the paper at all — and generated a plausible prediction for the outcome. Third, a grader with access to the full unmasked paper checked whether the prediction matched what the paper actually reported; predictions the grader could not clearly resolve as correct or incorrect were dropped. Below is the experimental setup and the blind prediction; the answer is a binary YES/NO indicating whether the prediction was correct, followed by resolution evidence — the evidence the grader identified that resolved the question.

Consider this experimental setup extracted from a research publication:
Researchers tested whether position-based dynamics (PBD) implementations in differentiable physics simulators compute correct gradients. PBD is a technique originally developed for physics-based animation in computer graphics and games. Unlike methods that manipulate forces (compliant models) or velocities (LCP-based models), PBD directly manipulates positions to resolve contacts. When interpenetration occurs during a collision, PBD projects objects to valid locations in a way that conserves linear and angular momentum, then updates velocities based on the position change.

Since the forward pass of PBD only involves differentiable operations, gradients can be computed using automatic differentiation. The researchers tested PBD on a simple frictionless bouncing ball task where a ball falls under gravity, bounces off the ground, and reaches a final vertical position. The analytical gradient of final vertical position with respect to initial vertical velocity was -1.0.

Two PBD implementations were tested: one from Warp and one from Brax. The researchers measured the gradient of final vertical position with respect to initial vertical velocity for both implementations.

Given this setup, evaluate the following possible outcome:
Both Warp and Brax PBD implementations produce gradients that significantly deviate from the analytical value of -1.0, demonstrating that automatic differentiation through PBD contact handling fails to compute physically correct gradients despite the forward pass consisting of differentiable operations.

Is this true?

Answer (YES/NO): YES